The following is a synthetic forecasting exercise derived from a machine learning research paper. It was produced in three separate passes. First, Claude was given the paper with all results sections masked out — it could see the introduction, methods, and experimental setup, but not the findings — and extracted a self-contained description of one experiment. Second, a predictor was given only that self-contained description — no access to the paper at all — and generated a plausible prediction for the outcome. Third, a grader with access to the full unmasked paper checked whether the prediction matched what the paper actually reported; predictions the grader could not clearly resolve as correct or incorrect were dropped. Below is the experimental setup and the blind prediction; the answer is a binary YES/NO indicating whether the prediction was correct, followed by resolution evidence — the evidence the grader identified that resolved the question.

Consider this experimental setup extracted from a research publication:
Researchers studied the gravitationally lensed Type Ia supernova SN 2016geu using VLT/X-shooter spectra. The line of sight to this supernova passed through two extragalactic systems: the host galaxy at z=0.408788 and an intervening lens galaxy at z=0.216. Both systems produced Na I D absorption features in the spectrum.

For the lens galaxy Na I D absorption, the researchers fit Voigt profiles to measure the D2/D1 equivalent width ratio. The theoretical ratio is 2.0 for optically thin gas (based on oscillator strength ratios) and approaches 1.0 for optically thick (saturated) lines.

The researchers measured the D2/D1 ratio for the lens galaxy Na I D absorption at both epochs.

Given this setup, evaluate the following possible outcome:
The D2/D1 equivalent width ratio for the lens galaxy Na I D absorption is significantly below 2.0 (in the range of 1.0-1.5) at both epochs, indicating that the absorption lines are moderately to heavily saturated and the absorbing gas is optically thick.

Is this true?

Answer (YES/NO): NO